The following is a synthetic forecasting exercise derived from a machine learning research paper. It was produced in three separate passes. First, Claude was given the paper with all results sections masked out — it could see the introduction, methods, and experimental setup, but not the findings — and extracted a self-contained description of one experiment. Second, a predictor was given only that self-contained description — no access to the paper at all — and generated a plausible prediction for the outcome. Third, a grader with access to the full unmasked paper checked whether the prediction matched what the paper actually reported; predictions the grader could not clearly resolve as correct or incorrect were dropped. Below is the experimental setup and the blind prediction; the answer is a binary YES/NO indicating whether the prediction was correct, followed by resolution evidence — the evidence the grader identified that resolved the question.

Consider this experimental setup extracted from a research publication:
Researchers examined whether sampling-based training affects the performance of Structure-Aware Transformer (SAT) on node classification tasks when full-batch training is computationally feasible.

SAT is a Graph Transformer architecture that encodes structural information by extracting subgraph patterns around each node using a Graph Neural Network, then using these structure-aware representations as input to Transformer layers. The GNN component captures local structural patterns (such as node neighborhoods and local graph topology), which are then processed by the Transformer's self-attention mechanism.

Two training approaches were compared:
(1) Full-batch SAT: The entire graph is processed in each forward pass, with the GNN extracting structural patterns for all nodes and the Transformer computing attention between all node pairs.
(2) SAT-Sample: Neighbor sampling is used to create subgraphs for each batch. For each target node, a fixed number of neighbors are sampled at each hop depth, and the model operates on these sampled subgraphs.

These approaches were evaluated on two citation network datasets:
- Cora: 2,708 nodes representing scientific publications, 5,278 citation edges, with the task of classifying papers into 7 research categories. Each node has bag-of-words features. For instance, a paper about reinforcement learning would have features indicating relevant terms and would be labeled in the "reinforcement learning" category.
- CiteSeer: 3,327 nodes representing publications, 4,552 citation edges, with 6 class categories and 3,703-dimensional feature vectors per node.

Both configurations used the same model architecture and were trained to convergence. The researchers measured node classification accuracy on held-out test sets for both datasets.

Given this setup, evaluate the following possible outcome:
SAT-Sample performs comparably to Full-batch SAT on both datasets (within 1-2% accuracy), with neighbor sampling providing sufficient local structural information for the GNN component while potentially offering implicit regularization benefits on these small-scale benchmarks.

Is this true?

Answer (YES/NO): NO